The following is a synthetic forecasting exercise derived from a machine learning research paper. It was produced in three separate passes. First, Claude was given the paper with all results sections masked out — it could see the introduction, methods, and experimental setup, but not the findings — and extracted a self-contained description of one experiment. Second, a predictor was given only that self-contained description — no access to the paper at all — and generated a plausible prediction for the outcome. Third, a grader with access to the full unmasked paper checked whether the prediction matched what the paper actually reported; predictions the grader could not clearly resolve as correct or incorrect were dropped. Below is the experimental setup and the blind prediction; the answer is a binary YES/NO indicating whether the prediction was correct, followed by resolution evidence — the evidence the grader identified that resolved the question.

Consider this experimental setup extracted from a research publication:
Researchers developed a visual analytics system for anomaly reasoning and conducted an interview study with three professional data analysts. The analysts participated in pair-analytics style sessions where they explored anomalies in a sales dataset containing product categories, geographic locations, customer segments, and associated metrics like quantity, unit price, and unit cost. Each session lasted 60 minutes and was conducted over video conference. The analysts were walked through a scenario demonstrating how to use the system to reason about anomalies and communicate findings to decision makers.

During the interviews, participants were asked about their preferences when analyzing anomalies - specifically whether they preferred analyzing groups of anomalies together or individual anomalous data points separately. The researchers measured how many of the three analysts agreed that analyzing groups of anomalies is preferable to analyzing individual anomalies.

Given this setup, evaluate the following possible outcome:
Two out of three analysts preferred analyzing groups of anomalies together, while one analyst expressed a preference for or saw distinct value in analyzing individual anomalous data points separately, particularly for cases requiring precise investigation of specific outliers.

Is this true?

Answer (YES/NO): NO